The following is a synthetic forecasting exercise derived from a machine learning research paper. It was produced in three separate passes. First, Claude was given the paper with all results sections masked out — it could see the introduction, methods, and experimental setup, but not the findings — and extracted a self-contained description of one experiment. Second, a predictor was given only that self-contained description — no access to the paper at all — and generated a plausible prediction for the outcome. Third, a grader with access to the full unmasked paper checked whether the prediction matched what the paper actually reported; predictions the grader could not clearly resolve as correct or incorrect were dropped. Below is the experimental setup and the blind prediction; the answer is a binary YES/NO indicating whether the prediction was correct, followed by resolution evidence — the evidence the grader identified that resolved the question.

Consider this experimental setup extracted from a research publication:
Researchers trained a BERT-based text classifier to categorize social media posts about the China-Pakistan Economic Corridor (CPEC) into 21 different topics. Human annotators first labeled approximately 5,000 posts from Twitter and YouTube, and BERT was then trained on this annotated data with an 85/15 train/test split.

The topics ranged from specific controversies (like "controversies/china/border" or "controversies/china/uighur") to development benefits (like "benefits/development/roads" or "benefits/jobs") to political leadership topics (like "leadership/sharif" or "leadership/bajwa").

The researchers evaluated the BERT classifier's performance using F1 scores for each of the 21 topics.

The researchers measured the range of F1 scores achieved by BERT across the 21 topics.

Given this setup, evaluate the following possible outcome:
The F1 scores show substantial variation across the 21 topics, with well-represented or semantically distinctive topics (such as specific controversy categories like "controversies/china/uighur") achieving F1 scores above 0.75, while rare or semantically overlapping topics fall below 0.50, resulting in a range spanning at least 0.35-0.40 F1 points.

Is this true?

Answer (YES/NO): YES